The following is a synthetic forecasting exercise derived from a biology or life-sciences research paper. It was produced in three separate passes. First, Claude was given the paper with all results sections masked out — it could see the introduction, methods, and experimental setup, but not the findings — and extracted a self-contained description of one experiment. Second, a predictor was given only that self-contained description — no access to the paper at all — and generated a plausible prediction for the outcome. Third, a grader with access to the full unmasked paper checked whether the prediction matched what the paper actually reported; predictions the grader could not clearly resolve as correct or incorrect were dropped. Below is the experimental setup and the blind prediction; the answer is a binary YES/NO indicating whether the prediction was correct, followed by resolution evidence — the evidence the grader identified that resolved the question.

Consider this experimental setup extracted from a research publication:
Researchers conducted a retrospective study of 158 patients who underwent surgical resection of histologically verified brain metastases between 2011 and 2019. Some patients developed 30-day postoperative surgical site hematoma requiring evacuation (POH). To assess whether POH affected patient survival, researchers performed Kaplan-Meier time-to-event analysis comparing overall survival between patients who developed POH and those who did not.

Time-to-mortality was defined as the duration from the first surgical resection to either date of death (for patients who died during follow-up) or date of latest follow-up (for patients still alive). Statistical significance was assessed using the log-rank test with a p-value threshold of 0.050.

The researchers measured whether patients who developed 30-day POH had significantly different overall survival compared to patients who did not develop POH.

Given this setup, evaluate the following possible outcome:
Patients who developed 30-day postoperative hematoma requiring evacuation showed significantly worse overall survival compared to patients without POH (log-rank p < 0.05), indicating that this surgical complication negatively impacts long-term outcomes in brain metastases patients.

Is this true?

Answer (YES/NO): NO